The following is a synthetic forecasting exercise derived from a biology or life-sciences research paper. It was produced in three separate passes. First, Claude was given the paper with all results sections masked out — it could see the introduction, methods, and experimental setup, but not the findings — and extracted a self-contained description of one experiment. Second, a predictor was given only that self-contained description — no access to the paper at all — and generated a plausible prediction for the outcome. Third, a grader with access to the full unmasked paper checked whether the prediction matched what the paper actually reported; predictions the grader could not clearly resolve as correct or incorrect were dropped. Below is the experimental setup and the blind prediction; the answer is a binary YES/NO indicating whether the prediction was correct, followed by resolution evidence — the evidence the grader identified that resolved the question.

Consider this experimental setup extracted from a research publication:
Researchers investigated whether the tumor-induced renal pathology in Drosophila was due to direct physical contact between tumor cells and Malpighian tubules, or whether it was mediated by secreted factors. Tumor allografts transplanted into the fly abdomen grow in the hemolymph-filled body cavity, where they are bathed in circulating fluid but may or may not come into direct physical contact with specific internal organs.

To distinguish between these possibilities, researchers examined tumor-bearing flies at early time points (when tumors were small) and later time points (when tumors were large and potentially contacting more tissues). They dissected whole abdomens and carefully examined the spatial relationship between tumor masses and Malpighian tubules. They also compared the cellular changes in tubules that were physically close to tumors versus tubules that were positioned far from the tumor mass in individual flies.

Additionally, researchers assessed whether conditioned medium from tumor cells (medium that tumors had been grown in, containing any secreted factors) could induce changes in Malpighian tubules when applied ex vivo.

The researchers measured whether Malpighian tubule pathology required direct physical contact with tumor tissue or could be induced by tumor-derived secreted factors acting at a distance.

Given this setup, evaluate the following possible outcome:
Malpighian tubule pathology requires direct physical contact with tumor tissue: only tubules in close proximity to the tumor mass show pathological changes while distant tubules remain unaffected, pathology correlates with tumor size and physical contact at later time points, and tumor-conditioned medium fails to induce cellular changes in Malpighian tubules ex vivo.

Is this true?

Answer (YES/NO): NO